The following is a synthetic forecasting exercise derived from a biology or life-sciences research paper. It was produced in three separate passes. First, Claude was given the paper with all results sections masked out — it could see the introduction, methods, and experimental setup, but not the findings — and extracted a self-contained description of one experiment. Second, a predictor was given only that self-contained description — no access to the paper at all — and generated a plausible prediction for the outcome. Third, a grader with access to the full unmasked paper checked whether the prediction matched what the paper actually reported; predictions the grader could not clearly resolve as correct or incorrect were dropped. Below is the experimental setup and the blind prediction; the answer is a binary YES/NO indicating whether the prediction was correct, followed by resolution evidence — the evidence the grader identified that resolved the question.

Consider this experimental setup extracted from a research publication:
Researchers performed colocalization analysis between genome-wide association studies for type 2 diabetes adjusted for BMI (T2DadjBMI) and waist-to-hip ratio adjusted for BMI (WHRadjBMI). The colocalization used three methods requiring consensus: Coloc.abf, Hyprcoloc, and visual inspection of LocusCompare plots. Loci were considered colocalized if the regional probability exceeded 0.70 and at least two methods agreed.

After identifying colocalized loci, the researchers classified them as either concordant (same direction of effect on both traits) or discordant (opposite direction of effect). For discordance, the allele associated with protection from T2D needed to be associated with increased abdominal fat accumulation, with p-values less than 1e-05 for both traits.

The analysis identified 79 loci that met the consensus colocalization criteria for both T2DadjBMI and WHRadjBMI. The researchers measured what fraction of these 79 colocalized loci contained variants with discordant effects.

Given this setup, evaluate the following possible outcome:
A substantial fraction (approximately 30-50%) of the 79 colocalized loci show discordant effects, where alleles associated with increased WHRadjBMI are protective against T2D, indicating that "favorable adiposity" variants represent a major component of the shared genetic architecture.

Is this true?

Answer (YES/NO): NO